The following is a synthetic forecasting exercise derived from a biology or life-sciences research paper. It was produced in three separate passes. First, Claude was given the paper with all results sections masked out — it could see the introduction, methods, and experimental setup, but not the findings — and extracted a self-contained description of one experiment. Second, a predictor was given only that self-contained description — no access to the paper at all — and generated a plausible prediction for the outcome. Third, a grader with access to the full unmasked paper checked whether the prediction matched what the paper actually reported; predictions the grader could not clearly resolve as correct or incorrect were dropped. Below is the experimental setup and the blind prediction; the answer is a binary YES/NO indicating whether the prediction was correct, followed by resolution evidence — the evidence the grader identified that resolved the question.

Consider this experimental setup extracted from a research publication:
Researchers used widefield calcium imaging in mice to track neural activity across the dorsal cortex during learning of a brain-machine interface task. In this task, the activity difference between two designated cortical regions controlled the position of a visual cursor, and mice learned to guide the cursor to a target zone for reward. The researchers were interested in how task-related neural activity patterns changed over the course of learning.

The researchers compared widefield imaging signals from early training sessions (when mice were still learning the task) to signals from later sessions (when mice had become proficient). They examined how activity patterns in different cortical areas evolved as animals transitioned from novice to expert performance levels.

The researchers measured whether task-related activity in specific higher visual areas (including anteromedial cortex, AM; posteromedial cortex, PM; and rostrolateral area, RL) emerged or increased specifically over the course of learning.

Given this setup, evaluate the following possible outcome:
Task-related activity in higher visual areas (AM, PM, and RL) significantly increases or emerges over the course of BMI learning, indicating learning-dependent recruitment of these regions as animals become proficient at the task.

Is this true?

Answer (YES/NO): YES